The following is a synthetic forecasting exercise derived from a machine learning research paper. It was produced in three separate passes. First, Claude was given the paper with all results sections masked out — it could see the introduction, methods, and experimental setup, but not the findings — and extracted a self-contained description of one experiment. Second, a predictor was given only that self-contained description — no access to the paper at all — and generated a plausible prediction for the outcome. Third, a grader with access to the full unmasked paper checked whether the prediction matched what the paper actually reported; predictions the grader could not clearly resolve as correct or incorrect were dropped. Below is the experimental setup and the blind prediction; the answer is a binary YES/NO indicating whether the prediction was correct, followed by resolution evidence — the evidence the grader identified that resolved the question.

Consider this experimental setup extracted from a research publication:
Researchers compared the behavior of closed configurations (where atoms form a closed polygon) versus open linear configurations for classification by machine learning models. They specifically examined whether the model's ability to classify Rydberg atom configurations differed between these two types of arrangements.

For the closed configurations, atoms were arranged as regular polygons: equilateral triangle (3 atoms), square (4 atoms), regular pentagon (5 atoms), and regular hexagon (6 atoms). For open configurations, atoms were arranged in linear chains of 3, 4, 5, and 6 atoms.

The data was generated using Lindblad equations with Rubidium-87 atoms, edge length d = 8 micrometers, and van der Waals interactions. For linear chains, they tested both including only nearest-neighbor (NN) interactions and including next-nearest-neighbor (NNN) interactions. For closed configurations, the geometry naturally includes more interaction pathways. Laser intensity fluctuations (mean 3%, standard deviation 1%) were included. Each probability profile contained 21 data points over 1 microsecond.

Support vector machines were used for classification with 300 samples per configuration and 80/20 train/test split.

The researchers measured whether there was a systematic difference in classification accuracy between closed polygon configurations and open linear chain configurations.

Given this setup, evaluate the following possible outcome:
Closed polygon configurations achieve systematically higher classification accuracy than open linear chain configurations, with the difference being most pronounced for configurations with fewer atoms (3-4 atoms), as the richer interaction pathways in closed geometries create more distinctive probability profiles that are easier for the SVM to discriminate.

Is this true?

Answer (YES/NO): NO